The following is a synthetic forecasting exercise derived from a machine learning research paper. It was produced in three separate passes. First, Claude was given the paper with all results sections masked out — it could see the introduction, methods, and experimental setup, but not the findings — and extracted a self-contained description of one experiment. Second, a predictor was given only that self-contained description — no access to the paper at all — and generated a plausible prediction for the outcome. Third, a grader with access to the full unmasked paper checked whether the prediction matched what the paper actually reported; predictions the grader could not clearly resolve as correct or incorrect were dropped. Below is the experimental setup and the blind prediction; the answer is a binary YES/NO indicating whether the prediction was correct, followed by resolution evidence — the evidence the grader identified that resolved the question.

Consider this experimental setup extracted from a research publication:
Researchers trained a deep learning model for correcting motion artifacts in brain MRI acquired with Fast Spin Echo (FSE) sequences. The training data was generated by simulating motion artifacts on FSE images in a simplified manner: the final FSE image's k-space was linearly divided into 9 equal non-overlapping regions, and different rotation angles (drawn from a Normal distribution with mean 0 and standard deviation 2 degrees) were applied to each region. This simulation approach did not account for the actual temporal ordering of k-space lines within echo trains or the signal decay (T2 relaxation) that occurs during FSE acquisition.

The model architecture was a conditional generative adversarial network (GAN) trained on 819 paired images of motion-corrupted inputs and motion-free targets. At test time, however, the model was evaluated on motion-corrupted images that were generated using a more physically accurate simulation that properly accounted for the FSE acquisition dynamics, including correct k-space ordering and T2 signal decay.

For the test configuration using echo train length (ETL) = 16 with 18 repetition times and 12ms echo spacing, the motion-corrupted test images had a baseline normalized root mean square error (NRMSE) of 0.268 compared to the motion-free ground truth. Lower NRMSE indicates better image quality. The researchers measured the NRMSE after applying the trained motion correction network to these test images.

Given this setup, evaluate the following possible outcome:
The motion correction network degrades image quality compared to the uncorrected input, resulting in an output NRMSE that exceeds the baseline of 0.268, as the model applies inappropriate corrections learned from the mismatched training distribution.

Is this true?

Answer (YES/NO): YES